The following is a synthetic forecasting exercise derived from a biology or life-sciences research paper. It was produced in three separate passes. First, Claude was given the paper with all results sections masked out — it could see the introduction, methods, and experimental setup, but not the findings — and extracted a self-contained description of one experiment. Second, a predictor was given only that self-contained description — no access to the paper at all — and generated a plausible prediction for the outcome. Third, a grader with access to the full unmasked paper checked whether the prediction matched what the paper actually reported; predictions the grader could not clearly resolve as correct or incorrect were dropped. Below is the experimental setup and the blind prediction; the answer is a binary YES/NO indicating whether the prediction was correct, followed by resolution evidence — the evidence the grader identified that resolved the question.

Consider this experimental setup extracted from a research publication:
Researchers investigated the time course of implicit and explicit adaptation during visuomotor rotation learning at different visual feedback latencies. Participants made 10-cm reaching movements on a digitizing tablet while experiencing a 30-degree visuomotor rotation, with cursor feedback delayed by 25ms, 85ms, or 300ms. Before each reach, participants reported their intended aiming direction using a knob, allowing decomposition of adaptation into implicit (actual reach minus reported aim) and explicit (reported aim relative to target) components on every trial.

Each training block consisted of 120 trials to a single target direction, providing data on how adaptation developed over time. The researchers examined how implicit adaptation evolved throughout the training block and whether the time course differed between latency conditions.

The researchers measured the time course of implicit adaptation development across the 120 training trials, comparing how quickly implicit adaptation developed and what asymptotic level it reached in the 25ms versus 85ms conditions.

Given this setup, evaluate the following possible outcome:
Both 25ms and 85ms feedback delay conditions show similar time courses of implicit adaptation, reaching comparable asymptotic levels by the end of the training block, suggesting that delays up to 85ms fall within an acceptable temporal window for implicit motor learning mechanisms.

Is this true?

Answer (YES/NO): NO